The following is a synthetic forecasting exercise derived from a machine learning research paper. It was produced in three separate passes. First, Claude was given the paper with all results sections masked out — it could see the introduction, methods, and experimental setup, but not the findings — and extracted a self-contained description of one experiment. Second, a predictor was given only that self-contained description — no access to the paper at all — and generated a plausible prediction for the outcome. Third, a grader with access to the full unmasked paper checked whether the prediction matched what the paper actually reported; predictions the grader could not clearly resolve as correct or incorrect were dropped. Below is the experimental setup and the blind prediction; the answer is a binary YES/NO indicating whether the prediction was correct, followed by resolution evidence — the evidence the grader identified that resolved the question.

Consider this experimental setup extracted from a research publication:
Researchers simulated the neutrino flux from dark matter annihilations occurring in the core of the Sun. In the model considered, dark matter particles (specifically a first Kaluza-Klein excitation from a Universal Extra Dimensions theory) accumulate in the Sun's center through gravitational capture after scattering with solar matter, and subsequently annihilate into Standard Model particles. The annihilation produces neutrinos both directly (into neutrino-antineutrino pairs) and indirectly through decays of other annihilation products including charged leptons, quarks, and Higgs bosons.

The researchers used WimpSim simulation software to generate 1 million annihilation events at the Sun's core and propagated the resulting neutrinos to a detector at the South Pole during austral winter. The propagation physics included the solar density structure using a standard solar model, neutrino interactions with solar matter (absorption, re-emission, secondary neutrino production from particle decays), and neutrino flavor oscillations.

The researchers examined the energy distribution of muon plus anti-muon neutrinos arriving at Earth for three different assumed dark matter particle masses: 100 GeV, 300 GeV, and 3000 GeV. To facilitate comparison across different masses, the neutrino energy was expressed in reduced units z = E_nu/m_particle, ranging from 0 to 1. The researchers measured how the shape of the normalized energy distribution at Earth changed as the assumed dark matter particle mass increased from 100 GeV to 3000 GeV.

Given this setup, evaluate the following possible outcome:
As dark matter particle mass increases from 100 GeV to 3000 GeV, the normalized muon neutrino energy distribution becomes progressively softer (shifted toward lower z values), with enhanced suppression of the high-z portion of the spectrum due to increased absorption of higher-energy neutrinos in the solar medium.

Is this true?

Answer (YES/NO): YES